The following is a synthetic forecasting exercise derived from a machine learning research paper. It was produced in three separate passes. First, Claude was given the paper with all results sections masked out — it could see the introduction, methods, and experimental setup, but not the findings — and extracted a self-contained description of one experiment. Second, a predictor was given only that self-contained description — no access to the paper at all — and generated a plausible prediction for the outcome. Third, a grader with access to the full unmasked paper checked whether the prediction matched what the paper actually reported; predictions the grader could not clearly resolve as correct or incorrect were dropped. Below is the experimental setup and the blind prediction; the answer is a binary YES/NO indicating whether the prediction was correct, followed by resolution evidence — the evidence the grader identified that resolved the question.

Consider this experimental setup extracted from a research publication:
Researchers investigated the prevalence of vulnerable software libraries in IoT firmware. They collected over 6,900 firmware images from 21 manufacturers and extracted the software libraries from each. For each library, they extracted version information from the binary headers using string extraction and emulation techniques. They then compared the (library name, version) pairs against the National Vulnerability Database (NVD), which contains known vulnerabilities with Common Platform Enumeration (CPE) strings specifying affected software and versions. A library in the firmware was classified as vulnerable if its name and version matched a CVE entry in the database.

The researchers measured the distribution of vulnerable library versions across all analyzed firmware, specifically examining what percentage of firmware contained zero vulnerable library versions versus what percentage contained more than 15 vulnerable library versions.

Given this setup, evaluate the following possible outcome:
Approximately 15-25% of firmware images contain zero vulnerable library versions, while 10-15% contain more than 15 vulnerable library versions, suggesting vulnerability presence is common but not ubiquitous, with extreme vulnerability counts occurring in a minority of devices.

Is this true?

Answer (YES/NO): NO